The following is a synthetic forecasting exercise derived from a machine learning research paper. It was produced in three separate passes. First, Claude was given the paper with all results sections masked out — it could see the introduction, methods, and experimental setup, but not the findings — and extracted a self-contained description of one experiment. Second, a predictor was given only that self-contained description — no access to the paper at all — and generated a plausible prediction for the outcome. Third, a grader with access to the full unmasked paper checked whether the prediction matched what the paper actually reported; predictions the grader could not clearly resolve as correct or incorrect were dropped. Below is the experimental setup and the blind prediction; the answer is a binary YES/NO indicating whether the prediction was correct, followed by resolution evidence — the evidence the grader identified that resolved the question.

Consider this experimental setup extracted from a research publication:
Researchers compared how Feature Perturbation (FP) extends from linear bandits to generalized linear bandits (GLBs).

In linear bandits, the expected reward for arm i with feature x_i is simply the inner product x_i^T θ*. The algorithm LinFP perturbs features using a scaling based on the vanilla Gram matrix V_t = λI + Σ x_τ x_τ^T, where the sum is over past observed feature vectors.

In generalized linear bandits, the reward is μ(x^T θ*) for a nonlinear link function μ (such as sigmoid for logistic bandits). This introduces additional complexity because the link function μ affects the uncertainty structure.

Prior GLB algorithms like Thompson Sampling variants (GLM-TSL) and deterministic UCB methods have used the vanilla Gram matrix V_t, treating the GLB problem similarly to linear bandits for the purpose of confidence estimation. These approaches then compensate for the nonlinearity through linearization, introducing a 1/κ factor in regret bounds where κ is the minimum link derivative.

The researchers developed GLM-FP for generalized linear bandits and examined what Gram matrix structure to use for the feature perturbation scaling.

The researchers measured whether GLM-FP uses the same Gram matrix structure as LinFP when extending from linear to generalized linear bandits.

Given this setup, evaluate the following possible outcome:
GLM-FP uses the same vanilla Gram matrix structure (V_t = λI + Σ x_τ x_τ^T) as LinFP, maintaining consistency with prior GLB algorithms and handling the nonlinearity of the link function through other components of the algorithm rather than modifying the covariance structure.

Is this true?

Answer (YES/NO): NO